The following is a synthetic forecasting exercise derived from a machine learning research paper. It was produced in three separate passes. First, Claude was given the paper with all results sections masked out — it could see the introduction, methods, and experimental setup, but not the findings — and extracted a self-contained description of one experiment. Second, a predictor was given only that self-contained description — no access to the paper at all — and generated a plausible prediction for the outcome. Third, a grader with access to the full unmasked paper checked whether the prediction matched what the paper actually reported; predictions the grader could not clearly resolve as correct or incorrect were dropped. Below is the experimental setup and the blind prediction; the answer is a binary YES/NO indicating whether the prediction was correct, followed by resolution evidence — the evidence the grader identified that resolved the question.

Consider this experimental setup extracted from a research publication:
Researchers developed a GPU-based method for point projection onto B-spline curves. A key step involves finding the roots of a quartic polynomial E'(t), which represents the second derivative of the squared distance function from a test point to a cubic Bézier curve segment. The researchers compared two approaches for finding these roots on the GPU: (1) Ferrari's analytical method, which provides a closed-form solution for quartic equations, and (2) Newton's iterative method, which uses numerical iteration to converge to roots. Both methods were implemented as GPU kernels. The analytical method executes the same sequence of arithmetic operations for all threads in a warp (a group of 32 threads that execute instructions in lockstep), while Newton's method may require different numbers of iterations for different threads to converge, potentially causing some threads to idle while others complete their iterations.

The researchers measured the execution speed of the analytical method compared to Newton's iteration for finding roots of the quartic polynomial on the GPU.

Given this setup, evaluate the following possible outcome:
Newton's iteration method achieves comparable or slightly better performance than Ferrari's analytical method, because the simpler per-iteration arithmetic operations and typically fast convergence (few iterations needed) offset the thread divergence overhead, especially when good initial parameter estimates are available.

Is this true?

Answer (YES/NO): NO